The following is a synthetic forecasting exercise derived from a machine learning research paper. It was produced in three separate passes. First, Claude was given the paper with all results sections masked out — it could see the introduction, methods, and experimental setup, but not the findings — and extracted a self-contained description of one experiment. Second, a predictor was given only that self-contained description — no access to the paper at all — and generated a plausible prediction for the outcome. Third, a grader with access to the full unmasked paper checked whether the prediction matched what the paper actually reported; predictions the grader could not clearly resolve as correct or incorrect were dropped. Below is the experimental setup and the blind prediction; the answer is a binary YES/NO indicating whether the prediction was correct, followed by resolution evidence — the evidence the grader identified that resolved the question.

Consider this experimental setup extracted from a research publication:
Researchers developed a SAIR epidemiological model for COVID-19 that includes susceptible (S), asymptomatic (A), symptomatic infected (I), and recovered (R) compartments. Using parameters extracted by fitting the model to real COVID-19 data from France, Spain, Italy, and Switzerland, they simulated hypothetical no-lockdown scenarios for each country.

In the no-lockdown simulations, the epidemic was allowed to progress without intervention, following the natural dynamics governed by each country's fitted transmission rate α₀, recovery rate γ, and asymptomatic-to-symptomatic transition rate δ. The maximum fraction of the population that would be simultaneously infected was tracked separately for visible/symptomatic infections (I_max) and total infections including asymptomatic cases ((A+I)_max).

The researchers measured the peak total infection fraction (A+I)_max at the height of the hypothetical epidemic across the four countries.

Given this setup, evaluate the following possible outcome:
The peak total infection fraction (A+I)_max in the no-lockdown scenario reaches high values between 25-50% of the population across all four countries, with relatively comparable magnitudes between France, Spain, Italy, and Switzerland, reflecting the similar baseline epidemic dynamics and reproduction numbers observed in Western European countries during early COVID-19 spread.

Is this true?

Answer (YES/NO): NO